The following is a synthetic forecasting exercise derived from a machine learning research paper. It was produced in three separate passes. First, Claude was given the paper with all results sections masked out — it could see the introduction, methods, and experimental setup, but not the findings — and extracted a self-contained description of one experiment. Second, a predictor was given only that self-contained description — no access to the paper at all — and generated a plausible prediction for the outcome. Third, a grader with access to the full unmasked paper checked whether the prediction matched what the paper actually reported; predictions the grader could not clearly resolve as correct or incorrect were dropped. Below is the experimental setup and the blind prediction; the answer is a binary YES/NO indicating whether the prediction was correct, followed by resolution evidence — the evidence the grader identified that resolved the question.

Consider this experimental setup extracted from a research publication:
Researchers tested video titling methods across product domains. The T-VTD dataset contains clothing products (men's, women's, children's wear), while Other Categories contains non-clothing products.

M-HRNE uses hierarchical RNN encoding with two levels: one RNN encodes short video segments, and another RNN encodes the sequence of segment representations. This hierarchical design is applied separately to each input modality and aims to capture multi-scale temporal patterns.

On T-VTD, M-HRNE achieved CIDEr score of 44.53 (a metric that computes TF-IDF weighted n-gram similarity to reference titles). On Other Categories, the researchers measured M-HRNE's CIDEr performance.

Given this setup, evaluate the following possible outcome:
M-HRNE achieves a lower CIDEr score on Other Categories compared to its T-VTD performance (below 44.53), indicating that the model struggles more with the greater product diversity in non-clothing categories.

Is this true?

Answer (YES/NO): YES